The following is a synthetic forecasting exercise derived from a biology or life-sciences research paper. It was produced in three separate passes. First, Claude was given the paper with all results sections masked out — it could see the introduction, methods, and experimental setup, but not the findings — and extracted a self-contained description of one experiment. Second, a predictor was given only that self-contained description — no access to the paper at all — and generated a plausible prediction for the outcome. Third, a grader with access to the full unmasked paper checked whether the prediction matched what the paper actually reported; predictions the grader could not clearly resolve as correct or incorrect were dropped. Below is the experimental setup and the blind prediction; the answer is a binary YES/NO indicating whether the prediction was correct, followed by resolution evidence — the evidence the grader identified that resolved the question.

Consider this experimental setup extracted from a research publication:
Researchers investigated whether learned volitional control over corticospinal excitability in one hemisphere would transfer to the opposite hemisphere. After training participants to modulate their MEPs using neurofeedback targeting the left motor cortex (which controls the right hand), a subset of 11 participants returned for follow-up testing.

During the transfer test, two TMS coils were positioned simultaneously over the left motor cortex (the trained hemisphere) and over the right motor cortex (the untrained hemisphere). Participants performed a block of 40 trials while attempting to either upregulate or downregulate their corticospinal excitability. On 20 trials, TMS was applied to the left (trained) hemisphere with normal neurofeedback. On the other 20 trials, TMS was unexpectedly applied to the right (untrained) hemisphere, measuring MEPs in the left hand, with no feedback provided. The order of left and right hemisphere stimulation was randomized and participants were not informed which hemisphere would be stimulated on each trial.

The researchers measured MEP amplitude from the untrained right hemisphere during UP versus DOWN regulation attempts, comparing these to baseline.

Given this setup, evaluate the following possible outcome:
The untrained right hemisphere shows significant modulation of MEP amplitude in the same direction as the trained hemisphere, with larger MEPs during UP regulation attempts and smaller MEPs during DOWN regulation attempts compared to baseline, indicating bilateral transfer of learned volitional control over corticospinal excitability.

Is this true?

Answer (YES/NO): NO